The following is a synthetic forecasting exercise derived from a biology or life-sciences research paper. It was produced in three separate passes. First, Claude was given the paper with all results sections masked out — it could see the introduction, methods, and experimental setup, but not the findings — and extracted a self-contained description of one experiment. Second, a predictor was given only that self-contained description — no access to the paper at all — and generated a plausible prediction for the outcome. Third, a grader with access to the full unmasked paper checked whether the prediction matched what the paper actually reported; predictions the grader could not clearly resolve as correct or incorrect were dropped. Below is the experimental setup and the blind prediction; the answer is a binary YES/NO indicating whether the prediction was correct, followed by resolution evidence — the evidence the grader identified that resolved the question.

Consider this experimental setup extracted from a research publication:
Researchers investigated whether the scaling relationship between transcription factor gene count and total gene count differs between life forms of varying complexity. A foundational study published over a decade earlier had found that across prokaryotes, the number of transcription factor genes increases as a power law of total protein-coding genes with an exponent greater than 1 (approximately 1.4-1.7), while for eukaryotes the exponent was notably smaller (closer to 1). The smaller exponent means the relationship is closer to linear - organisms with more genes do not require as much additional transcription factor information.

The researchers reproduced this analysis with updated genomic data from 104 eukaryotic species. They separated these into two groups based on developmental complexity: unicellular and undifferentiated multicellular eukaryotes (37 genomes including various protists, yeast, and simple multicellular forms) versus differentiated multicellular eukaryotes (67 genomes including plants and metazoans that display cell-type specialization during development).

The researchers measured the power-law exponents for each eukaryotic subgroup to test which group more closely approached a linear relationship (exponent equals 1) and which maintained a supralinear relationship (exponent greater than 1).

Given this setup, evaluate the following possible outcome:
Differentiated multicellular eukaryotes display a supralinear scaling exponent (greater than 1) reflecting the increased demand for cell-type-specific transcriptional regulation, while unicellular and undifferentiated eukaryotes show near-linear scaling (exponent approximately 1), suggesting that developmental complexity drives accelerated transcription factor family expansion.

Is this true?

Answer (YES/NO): NO